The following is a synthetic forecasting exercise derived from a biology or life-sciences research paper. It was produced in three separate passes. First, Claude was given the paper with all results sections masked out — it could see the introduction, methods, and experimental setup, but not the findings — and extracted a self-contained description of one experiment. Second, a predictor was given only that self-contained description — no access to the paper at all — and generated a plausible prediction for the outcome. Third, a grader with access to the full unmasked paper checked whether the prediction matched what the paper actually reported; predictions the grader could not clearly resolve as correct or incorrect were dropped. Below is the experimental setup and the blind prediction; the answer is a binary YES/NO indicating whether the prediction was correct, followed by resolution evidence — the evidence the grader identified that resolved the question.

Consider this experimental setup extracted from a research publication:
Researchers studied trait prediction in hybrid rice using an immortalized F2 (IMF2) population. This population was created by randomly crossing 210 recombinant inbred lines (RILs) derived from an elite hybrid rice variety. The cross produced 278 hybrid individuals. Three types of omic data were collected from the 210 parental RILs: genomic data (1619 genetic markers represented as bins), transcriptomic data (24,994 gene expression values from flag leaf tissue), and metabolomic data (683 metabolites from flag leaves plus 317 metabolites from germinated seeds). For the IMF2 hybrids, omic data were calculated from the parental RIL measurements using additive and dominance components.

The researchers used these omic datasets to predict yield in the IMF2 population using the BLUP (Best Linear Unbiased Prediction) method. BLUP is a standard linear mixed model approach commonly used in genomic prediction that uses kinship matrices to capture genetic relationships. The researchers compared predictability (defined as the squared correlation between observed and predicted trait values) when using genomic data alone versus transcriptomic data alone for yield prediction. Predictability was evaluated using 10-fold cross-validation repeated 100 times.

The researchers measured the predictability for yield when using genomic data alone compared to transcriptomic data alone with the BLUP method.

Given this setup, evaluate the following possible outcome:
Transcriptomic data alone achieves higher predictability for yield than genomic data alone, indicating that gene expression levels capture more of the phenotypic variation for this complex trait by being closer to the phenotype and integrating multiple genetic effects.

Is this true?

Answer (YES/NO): NO